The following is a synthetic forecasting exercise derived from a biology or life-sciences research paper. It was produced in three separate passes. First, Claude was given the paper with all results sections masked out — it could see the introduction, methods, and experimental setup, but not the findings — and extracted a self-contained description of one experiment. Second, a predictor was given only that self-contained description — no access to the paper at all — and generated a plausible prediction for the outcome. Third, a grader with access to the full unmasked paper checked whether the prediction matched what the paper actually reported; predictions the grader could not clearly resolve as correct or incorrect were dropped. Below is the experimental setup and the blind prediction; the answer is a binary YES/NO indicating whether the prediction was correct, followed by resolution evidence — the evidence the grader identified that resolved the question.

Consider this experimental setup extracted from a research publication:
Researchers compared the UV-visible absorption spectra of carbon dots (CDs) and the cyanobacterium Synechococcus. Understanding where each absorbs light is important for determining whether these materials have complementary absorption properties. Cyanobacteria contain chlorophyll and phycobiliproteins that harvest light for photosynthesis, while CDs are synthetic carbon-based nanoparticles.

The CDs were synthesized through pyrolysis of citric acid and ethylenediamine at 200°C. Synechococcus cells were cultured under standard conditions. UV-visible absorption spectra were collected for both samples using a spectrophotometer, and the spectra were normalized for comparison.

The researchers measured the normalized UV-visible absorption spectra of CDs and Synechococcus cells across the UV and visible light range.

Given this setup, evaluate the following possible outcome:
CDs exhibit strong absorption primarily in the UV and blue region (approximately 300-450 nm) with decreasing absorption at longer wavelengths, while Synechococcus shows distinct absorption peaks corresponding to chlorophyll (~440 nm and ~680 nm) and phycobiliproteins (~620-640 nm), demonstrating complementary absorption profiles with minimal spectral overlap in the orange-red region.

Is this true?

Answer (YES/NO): NO